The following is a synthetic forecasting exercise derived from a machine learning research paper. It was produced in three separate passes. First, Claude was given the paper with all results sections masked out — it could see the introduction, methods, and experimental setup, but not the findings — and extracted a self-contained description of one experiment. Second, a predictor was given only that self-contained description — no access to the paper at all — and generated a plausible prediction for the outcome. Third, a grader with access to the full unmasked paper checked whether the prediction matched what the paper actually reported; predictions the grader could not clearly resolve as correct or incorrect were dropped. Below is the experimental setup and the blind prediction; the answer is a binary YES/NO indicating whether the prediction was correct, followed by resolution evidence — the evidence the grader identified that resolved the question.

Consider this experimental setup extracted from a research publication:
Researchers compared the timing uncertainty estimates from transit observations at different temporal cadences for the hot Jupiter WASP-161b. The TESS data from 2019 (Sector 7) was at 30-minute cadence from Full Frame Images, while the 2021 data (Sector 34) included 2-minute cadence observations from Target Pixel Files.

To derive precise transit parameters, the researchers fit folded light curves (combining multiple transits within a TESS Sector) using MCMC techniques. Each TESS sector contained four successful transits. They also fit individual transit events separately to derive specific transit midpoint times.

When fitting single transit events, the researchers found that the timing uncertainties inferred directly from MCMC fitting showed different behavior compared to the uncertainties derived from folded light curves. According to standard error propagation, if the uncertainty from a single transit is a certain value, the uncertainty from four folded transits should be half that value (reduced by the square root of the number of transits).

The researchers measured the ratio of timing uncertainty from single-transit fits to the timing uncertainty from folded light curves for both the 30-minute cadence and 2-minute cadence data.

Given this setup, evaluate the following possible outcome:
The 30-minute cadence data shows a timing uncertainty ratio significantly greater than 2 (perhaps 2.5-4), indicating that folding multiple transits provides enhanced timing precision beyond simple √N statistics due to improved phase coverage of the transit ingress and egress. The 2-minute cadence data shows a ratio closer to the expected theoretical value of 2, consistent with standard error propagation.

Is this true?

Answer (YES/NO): NO